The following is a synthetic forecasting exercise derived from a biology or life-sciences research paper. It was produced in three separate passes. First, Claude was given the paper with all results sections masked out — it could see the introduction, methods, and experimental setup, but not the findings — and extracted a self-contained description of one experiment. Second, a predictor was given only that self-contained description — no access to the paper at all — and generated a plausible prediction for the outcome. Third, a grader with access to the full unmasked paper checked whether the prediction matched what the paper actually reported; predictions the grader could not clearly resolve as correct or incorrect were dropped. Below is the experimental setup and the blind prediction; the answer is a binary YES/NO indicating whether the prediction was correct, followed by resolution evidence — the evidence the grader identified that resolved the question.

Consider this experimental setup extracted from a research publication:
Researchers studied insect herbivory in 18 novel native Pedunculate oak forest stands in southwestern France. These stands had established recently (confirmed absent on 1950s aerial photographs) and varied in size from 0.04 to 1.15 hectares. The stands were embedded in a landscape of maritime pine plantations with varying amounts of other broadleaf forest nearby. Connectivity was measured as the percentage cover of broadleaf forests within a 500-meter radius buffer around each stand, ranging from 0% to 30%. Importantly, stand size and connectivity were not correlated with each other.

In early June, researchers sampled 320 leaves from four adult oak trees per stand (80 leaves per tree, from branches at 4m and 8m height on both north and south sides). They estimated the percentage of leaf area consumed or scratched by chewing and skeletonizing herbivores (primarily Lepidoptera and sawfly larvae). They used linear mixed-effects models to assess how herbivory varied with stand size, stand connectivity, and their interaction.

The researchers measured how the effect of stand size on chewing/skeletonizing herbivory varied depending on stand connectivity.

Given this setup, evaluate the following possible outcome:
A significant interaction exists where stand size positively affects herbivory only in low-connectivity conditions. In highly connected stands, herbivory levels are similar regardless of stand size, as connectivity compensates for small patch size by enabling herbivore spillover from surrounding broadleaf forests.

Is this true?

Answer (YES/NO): NO